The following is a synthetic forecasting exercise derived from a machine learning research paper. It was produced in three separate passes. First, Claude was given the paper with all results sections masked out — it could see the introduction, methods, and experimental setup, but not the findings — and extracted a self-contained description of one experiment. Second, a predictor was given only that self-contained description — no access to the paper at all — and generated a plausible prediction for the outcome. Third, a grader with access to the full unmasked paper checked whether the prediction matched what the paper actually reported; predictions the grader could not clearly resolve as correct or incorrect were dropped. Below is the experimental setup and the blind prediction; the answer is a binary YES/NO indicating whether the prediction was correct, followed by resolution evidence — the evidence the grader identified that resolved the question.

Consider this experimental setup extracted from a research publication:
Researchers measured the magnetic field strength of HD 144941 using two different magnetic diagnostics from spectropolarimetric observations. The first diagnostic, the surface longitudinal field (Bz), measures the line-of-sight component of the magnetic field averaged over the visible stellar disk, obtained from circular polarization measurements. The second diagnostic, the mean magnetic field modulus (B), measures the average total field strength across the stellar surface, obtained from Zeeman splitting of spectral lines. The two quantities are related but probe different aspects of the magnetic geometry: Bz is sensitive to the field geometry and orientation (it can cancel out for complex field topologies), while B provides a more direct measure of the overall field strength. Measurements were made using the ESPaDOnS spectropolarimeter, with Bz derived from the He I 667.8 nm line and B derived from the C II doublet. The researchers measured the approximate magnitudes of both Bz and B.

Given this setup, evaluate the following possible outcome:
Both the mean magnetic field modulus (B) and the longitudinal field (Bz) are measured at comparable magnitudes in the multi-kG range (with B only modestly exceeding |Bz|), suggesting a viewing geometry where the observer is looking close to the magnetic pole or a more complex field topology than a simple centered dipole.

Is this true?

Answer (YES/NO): NO